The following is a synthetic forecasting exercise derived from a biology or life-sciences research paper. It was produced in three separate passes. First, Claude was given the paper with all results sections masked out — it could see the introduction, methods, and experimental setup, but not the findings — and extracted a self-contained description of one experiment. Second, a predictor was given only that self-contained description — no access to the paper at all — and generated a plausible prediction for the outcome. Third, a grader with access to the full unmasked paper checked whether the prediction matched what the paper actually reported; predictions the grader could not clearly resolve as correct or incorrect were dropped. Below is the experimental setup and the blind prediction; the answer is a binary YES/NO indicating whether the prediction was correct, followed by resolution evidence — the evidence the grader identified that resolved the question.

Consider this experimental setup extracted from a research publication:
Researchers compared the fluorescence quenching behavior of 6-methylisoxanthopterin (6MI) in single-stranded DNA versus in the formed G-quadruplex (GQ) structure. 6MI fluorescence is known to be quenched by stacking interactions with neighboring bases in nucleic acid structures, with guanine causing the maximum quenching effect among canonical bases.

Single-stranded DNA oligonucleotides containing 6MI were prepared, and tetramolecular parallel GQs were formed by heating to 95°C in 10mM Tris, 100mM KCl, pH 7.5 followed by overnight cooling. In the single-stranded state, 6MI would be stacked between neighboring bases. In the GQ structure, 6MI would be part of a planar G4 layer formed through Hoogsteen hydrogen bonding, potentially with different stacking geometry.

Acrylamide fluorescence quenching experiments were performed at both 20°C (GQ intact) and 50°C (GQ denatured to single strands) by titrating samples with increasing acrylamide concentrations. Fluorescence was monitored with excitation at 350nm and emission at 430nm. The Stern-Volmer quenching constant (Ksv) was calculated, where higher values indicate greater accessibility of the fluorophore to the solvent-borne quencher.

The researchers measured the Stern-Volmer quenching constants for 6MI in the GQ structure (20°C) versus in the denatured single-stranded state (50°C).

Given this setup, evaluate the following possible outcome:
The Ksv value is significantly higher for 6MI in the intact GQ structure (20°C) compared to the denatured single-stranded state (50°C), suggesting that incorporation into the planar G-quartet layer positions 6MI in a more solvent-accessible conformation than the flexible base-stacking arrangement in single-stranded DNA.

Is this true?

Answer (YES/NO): NO